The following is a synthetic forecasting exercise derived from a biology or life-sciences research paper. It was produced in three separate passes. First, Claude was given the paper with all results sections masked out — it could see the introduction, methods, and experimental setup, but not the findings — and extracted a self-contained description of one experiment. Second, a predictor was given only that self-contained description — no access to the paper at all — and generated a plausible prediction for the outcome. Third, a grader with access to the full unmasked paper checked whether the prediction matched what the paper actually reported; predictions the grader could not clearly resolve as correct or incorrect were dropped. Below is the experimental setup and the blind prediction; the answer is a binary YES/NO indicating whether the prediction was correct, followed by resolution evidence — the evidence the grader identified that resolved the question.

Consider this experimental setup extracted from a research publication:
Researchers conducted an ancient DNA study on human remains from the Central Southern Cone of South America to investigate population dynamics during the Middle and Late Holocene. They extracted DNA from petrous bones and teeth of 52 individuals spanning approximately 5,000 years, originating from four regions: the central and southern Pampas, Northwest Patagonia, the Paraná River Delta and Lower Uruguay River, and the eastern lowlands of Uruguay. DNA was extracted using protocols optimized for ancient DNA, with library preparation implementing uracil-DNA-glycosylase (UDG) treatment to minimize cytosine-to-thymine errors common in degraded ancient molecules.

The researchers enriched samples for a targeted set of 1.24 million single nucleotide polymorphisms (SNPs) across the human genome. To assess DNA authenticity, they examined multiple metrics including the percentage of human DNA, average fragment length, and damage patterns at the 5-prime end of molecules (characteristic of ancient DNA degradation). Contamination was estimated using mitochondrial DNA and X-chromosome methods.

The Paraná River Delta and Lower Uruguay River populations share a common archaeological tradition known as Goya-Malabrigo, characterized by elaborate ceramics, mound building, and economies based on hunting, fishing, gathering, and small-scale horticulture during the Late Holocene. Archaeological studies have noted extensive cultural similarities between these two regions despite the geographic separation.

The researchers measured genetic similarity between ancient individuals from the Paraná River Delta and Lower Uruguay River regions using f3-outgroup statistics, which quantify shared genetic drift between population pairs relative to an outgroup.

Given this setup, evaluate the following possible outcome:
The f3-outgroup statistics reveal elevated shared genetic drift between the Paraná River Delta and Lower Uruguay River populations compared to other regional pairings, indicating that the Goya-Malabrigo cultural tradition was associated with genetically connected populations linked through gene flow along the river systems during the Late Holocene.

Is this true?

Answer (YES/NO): YES